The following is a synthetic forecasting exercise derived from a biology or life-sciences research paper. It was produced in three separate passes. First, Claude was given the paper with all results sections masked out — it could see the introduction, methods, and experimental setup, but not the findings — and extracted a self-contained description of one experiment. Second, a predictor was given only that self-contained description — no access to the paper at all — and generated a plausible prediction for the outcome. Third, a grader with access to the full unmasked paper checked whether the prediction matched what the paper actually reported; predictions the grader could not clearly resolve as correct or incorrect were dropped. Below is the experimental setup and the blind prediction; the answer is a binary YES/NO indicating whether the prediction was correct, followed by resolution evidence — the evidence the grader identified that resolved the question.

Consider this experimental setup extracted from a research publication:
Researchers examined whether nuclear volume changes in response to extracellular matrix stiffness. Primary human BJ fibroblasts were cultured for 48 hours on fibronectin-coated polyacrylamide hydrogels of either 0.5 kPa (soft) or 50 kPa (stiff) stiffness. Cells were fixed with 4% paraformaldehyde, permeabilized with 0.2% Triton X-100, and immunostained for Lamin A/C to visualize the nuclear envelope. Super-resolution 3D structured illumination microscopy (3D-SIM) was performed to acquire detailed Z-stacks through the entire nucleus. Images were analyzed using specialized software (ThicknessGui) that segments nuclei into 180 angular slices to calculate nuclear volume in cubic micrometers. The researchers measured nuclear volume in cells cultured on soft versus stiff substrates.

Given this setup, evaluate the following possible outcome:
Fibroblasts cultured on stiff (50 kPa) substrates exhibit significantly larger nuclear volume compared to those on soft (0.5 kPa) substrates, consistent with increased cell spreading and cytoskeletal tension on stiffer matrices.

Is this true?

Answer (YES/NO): NO